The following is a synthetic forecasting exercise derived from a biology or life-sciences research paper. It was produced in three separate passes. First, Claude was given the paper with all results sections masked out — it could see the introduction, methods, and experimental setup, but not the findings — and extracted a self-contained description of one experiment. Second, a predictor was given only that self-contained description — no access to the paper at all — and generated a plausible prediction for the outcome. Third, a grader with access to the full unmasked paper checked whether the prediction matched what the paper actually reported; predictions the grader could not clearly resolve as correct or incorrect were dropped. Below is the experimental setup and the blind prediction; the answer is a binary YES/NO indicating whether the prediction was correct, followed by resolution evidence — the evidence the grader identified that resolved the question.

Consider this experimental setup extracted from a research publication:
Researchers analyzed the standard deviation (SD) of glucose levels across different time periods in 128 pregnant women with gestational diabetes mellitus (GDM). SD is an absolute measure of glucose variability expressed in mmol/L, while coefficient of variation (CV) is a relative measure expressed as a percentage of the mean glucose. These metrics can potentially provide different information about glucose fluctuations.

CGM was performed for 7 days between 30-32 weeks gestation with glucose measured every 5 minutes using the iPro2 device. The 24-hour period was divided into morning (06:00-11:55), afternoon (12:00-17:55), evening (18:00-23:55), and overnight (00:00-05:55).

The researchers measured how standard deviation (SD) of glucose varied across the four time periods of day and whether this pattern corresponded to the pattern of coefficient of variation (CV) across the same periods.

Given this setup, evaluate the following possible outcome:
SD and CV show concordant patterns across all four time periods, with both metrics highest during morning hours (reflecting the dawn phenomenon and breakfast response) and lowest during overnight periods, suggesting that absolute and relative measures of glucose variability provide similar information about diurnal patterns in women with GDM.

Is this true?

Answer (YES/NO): YES